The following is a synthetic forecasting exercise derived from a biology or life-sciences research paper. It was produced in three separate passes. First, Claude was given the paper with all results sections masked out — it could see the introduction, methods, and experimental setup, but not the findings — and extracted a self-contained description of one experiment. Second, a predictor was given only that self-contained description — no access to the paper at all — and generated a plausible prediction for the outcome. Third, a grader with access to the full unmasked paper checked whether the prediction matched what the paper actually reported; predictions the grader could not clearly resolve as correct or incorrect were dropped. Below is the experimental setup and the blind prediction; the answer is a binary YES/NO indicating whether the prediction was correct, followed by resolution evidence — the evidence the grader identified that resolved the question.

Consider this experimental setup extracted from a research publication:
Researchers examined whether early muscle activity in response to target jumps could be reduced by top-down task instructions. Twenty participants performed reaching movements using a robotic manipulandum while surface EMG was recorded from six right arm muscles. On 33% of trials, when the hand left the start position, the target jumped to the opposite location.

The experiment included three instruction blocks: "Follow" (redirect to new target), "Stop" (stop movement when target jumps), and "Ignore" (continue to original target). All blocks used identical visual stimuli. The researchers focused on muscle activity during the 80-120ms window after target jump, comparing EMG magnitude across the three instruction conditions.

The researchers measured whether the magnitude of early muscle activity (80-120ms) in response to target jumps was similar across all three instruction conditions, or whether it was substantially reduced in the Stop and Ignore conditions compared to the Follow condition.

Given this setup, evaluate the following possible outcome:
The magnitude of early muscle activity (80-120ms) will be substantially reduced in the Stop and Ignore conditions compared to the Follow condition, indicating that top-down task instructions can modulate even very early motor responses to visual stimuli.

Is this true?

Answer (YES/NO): NO